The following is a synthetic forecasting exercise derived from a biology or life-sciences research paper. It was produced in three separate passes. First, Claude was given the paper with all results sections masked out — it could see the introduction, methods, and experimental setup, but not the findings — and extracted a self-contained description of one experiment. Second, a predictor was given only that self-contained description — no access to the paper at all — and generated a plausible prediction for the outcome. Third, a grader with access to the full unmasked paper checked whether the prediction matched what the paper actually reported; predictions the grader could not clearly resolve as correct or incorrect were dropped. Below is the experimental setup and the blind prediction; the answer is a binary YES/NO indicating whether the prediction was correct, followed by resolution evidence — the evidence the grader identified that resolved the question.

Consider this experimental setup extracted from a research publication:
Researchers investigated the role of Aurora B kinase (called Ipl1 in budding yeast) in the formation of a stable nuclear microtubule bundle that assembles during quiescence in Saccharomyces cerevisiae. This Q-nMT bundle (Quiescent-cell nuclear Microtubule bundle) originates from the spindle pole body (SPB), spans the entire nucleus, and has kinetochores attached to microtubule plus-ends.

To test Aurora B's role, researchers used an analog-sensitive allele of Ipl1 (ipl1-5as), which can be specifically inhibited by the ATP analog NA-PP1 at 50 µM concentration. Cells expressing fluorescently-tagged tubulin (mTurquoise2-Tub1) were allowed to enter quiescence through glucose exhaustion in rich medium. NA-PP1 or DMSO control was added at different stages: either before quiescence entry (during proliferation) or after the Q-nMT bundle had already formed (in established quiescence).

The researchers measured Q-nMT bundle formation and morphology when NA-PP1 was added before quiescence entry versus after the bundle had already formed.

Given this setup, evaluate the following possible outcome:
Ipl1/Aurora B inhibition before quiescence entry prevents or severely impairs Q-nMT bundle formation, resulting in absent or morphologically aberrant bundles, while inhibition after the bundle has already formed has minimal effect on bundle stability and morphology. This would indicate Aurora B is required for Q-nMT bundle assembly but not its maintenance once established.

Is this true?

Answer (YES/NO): YES